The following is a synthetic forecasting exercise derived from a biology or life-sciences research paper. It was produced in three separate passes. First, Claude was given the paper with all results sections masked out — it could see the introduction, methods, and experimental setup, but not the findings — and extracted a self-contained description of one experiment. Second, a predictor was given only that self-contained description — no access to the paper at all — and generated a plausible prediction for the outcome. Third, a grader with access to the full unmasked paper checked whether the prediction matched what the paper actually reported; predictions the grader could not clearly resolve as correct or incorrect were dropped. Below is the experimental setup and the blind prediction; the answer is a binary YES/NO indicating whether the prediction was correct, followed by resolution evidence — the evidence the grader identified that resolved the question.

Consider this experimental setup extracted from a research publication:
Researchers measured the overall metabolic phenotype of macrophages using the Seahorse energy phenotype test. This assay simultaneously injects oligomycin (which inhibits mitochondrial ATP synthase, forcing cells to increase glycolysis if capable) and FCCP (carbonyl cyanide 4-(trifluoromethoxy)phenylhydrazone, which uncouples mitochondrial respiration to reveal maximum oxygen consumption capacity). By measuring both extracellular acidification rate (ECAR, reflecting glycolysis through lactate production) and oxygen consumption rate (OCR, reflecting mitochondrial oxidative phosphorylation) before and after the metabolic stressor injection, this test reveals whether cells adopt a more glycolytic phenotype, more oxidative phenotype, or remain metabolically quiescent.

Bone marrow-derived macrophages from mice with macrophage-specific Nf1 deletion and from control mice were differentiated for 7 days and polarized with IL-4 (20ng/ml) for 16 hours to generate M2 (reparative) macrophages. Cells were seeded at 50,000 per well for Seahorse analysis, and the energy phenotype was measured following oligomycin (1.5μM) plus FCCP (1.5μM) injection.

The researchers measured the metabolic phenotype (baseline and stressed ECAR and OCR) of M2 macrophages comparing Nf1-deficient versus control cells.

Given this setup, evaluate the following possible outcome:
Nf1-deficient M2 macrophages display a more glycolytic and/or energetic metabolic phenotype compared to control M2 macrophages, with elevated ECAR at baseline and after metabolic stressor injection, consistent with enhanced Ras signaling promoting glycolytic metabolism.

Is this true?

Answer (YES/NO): NO